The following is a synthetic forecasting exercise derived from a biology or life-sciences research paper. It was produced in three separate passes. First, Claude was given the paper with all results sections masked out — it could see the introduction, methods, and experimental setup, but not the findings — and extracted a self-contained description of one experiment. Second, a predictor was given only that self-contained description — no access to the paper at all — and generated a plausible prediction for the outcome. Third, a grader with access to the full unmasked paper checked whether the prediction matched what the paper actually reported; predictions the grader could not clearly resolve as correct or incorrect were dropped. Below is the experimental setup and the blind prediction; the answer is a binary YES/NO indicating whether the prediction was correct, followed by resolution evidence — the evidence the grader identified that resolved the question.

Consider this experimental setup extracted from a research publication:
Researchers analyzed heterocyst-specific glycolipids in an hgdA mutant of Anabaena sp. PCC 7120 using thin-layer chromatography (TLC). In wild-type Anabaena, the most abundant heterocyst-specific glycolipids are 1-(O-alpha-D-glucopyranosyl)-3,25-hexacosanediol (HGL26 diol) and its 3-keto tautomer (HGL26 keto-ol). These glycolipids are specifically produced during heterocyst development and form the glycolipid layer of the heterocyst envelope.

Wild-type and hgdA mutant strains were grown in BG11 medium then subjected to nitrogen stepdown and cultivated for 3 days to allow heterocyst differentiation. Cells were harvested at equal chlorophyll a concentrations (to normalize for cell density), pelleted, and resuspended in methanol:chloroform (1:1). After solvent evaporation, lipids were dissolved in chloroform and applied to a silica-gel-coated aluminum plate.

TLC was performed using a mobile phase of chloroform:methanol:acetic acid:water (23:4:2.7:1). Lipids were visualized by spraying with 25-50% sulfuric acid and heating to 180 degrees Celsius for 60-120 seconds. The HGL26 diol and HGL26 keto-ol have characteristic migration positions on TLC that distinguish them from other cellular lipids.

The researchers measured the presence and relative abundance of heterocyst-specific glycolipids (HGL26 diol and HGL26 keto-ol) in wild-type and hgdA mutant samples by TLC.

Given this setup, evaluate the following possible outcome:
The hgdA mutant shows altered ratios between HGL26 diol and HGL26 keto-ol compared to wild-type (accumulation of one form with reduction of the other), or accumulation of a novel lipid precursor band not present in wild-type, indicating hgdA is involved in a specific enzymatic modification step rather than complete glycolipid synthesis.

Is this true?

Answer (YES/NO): YES